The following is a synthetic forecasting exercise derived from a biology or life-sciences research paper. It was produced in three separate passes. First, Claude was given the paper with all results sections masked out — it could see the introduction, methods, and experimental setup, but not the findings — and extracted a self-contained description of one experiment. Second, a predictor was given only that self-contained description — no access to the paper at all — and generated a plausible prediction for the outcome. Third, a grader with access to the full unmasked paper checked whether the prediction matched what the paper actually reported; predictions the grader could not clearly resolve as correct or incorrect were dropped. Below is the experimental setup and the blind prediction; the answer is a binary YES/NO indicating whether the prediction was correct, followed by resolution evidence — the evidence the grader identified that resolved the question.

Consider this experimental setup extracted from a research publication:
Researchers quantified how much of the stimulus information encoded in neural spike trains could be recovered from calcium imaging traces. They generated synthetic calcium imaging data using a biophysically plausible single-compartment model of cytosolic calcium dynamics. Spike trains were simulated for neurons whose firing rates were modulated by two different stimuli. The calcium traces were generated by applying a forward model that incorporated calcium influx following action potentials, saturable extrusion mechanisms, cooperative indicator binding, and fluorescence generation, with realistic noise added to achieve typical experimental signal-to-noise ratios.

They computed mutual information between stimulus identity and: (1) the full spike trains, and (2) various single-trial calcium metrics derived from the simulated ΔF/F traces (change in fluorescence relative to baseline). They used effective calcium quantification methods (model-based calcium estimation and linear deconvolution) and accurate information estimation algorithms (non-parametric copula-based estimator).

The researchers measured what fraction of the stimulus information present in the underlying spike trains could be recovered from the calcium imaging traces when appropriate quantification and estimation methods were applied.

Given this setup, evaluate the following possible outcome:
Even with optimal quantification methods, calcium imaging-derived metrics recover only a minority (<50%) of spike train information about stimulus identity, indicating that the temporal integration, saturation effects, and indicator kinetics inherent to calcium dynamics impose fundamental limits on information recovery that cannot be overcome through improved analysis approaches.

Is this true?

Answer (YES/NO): NO